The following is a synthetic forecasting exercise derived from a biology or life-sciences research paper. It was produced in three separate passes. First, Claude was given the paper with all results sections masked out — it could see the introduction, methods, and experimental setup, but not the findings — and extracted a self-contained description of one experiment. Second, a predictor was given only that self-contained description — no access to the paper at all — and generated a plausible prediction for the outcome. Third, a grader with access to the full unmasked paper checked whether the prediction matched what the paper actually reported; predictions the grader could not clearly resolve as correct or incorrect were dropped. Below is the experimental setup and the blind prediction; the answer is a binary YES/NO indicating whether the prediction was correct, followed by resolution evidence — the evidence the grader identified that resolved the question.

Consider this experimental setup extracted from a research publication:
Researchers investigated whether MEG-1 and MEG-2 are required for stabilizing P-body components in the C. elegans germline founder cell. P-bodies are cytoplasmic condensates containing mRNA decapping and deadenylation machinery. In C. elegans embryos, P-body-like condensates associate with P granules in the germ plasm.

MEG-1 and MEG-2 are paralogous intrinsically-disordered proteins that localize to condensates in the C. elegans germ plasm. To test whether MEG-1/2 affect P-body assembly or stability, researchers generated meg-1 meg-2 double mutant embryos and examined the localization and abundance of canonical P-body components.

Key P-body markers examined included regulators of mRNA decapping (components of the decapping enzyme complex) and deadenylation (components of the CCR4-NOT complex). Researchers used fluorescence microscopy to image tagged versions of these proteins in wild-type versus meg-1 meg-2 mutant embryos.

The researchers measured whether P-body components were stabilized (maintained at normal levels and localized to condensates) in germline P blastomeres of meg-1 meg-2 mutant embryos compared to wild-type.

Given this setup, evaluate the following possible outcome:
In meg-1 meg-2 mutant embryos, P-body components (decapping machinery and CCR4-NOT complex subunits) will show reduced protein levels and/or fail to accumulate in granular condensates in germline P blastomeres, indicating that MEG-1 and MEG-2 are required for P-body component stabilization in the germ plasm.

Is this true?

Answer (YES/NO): YES